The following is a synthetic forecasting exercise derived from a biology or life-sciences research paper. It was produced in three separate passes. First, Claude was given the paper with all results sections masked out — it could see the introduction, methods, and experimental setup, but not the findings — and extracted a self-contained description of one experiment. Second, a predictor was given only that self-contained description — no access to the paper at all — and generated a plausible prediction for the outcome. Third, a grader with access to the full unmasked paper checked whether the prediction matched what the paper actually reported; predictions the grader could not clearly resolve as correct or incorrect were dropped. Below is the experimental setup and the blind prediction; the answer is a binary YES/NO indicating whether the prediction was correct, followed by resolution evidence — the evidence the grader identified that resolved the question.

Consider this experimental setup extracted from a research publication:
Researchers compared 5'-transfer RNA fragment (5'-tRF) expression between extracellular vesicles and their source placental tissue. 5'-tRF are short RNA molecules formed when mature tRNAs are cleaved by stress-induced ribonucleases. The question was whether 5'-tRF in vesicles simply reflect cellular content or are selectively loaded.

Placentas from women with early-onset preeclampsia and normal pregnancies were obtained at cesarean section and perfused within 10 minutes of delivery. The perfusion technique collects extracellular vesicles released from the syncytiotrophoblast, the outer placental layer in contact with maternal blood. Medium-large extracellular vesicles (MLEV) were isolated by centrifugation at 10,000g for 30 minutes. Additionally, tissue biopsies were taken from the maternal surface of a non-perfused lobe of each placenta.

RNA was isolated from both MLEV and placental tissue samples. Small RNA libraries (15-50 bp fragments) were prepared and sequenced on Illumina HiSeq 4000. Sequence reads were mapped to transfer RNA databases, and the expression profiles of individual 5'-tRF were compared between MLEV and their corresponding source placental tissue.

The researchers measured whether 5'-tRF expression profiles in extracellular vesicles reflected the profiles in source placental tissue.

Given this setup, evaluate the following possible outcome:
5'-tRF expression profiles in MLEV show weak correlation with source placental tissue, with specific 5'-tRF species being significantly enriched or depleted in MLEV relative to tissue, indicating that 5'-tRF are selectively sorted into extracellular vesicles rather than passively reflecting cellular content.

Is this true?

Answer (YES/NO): YES